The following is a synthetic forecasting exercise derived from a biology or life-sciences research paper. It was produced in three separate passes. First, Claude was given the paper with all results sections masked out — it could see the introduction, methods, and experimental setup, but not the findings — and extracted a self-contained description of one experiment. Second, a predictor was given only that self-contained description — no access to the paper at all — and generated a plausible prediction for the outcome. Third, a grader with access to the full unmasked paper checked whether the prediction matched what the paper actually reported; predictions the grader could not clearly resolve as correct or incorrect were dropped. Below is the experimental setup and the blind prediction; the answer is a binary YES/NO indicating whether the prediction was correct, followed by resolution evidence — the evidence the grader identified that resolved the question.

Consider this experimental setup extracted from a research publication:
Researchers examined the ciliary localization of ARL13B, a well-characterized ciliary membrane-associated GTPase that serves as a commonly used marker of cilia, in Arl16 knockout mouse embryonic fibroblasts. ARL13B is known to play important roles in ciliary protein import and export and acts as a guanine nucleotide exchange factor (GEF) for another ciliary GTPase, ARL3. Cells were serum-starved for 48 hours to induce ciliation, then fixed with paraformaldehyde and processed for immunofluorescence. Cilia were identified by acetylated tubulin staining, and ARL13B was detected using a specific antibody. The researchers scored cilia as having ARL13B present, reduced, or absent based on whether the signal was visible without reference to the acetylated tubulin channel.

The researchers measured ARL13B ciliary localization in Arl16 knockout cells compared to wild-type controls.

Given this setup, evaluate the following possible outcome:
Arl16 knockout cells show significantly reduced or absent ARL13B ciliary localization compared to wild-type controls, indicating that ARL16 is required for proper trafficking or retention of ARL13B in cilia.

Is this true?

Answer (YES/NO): YES